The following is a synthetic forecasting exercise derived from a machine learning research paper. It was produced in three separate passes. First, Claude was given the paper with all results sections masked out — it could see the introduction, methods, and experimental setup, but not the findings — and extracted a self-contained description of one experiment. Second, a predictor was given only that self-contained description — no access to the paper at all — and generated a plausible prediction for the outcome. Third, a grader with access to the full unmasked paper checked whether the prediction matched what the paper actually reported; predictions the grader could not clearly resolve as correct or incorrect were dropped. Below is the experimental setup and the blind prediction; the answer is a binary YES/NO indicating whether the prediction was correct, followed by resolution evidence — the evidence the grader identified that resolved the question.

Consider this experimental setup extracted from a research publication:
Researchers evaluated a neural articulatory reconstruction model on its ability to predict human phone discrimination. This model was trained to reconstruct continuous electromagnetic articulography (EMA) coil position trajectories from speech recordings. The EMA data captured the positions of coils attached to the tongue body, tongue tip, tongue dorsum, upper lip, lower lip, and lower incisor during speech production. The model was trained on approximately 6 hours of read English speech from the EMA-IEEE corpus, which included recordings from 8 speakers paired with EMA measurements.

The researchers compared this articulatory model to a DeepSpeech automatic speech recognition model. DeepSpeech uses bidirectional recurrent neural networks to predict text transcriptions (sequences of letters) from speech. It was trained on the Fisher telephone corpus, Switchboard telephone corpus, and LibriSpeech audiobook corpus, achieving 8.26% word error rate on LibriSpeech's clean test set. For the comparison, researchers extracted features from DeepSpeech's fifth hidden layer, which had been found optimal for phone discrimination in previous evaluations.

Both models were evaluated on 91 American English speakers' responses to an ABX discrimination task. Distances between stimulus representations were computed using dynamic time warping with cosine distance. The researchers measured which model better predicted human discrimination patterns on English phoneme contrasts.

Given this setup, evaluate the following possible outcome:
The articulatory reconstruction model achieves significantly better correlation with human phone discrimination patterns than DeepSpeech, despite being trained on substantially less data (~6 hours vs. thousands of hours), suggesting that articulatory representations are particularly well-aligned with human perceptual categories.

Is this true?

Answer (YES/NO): NO